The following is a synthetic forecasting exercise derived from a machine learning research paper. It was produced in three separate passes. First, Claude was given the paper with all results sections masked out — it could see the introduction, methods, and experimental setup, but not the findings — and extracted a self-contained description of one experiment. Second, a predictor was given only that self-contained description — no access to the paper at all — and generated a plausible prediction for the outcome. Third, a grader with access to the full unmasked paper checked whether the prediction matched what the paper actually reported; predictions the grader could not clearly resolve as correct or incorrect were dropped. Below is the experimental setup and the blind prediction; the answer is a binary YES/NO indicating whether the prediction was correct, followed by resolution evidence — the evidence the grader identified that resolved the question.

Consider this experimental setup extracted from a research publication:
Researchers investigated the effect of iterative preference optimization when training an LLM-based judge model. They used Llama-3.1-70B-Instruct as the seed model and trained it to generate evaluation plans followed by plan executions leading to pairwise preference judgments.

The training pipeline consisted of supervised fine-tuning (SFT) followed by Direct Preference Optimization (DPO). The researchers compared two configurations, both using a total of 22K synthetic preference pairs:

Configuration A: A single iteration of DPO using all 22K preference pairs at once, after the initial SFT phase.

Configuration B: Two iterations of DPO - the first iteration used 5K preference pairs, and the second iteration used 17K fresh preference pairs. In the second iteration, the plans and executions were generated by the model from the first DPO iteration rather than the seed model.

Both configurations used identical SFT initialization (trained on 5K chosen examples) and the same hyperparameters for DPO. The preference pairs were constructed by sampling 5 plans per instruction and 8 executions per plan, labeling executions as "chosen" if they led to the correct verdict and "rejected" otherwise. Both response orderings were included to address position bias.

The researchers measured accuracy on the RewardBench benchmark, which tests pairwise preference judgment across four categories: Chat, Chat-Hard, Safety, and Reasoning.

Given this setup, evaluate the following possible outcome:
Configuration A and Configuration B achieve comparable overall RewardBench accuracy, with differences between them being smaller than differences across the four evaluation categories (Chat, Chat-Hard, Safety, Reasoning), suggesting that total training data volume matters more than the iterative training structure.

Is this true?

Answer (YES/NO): NO